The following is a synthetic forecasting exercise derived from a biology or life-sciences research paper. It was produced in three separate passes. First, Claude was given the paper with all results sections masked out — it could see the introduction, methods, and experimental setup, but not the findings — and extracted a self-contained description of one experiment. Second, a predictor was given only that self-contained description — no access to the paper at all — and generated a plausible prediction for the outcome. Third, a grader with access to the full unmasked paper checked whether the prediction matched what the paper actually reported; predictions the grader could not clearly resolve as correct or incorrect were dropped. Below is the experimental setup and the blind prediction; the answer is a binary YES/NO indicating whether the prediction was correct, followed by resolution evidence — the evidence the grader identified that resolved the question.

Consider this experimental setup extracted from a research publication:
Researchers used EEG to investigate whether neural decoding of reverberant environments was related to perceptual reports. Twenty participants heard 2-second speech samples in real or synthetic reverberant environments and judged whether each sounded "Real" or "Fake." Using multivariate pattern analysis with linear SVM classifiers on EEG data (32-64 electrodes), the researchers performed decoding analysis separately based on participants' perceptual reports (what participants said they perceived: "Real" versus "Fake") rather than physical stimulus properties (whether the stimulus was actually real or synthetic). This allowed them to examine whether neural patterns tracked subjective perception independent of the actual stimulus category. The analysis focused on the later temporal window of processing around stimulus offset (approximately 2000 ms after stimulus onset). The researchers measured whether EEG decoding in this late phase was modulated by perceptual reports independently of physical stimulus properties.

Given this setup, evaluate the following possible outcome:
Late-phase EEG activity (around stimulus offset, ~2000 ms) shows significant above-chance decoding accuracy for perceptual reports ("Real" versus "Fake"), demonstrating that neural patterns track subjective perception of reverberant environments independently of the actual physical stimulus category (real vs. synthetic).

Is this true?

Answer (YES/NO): YES